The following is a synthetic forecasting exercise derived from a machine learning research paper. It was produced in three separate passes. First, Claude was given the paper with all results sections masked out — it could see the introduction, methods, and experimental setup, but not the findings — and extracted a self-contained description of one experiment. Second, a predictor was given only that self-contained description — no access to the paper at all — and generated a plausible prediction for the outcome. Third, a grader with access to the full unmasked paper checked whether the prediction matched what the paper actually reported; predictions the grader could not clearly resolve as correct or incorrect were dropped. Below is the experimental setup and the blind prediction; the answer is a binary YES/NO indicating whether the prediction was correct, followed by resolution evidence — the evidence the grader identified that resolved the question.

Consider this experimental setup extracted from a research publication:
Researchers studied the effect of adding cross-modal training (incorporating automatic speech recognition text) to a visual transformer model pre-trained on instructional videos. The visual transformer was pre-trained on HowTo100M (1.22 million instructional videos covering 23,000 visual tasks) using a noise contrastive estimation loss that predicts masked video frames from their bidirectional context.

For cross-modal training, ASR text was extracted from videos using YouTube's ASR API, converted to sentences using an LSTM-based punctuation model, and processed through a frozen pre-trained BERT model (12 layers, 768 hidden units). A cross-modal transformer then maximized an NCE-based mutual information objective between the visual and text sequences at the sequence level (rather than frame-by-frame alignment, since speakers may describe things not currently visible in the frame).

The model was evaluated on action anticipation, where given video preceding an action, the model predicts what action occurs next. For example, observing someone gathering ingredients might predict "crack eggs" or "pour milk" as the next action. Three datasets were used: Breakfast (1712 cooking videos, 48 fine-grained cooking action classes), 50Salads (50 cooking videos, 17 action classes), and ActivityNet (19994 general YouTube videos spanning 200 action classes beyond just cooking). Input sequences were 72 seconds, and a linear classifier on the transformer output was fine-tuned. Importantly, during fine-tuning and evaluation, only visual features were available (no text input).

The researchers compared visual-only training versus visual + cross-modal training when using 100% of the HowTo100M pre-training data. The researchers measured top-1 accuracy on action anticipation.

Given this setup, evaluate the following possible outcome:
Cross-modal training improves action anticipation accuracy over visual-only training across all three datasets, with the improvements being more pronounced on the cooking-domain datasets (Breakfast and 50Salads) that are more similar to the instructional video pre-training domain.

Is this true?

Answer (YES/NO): NO